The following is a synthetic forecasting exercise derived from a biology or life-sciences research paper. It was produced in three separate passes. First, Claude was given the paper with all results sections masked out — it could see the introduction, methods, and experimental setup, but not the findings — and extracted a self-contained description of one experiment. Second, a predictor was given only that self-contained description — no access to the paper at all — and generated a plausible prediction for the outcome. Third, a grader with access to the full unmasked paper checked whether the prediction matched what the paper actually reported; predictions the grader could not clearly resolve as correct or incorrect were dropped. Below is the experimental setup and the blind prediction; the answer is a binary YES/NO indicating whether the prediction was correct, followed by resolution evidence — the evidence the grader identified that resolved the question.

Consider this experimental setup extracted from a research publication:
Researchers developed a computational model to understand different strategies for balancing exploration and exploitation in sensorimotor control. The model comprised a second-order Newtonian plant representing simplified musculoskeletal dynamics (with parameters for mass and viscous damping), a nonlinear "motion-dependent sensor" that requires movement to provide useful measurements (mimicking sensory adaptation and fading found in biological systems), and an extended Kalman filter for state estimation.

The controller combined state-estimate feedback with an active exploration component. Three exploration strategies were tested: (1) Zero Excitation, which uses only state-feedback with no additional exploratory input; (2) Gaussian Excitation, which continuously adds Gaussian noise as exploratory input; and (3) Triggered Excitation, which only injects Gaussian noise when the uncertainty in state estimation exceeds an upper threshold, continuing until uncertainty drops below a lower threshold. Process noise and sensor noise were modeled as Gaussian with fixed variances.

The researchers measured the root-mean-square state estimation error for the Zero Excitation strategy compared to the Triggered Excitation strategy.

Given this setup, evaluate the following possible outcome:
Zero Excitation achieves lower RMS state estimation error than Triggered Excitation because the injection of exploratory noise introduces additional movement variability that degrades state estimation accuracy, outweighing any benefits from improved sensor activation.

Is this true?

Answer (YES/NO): NO